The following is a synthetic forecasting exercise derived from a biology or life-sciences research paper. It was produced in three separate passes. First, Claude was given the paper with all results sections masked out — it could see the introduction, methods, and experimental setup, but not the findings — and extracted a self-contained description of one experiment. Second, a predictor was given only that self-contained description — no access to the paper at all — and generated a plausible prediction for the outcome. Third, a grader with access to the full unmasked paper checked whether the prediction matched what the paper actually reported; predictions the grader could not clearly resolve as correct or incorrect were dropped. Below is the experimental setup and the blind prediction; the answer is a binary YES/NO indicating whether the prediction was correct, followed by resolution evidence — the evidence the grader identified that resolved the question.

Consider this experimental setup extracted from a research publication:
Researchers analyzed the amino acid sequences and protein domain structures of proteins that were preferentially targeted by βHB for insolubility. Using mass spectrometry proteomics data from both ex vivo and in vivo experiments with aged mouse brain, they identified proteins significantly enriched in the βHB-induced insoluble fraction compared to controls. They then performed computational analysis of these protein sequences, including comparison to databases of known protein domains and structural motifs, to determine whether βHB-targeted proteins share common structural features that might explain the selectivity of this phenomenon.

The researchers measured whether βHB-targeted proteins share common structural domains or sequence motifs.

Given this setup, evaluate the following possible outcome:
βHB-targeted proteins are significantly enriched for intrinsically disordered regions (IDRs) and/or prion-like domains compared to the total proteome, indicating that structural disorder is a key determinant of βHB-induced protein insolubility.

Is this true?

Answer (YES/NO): NO